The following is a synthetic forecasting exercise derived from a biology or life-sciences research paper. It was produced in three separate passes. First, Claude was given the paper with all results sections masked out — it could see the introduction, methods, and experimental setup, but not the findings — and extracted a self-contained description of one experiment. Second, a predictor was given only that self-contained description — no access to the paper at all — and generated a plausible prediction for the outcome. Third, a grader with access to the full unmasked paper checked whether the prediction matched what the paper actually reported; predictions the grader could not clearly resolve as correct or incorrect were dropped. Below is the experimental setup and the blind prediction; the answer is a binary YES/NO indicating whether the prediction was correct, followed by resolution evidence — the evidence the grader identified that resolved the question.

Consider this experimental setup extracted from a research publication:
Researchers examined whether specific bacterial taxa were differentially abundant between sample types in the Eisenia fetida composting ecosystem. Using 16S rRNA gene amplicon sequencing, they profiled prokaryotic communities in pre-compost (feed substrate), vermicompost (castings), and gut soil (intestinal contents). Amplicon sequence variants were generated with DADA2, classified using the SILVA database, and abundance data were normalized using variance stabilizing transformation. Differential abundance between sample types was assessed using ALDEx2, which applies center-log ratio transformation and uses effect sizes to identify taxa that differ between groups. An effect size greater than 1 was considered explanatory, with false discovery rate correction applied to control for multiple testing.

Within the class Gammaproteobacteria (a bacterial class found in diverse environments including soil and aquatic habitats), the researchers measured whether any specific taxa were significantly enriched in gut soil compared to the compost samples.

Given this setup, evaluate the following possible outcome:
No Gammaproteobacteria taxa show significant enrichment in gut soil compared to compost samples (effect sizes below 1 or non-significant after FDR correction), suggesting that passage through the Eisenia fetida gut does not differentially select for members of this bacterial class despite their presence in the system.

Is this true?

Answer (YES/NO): YES